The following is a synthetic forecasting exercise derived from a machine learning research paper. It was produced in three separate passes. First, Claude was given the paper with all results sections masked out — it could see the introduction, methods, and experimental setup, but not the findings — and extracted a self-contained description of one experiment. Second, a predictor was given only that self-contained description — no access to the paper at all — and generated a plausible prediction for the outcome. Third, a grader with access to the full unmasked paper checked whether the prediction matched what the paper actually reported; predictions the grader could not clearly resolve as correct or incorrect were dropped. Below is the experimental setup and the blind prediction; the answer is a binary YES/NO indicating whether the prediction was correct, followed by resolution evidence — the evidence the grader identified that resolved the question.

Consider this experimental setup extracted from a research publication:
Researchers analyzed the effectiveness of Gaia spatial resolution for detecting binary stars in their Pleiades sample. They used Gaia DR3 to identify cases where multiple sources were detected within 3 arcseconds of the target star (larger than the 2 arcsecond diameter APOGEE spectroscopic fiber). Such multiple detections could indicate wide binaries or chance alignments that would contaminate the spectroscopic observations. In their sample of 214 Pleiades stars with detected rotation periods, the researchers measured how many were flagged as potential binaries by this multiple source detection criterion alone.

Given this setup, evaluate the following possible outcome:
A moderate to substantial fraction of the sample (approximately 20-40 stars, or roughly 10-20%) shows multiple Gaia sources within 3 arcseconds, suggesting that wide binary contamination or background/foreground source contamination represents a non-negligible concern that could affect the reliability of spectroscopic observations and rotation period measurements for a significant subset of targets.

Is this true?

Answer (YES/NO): NO